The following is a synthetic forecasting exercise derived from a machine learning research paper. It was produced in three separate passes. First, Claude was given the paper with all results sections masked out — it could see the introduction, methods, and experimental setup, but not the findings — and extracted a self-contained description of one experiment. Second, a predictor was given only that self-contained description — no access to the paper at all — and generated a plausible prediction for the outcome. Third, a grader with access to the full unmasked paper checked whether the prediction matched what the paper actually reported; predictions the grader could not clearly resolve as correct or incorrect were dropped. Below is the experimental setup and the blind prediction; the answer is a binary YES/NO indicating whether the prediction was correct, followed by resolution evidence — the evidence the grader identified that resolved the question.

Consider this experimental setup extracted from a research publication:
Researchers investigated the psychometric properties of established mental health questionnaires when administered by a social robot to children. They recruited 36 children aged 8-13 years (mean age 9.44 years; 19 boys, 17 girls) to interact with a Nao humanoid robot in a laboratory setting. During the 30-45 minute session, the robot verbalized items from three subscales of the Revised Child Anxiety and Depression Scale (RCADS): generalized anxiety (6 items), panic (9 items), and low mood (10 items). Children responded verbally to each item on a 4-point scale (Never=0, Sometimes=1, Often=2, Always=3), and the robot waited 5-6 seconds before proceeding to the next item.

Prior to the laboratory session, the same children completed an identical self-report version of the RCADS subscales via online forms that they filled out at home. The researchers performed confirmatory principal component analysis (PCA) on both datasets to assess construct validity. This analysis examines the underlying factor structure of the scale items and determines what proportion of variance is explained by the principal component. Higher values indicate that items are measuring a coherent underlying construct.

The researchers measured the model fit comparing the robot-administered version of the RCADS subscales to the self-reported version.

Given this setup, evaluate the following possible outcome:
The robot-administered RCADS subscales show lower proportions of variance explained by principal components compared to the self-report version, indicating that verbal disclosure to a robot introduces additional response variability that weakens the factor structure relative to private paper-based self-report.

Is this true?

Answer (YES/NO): NO